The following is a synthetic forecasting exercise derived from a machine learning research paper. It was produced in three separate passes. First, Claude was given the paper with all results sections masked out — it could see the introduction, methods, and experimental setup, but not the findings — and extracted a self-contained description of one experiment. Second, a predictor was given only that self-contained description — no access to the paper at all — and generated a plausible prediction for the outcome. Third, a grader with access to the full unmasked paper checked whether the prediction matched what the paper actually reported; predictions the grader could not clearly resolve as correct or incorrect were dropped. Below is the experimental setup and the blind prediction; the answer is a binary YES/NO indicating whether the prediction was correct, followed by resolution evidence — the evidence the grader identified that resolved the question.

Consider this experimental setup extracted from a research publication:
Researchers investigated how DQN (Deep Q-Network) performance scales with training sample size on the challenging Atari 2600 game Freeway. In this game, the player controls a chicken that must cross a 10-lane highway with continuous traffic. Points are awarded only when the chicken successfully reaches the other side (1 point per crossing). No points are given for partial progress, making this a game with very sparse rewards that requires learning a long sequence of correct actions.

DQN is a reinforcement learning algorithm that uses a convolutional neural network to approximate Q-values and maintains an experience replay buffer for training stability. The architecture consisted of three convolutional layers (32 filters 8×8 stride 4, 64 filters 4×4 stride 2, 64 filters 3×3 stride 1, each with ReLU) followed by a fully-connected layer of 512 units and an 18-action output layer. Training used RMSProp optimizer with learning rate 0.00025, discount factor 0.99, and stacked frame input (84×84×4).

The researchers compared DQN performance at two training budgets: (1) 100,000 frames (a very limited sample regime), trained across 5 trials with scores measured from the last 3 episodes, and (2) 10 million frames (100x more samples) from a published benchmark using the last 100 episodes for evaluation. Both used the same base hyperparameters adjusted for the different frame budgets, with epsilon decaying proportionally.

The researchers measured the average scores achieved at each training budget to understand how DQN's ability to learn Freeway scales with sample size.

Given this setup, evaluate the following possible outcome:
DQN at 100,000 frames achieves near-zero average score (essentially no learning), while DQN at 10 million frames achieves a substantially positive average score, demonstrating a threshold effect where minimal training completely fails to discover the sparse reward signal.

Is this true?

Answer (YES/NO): YES